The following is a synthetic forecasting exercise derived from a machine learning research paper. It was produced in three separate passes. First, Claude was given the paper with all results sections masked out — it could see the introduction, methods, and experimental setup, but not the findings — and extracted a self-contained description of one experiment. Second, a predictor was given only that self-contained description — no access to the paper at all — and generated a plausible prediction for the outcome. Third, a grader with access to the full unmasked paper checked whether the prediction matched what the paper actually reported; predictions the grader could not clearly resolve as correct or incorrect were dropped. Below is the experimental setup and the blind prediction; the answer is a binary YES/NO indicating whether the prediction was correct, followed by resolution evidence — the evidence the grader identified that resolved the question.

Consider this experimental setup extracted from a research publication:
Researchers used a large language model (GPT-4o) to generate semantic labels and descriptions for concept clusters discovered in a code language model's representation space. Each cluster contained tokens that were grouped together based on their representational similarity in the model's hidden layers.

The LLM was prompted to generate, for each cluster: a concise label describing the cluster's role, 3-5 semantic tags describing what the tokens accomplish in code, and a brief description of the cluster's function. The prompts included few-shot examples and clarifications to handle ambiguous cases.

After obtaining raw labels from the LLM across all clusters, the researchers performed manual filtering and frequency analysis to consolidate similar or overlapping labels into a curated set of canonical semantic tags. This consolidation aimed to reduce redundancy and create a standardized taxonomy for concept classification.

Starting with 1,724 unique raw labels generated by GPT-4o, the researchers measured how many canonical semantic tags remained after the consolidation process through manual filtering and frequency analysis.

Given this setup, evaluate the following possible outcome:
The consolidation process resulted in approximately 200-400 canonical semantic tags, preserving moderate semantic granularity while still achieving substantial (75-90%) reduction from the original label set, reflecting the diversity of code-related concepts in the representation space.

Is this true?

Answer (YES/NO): NO